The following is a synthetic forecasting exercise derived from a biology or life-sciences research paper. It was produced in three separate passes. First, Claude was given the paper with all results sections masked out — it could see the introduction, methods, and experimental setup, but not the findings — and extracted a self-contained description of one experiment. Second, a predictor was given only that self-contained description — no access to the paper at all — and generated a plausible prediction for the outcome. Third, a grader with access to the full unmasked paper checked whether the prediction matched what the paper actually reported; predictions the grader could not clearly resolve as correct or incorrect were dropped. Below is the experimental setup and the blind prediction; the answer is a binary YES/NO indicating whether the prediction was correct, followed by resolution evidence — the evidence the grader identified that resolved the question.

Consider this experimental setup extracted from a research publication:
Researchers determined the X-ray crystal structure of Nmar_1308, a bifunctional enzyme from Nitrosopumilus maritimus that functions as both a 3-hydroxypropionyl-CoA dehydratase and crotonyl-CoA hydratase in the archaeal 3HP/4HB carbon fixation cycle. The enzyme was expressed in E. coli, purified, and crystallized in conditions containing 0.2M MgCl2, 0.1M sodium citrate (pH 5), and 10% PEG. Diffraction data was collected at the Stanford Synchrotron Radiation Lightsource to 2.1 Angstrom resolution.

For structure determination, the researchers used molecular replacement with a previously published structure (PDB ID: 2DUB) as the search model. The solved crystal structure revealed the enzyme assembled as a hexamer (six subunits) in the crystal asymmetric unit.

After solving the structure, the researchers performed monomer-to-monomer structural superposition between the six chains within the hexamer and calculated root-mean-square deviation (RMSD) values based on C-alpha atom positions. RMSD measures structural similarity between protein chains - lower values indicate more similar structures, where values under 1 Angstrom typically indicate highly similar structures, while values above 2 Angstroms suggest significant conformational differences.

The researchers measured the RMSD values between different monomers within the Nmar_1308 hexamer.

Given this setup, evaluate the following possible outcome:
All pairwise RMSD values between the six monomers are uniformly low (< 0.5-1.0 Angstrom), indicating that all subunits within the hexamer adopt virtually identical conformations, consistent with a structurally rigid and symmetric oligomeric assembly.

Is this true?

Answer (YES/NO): YES